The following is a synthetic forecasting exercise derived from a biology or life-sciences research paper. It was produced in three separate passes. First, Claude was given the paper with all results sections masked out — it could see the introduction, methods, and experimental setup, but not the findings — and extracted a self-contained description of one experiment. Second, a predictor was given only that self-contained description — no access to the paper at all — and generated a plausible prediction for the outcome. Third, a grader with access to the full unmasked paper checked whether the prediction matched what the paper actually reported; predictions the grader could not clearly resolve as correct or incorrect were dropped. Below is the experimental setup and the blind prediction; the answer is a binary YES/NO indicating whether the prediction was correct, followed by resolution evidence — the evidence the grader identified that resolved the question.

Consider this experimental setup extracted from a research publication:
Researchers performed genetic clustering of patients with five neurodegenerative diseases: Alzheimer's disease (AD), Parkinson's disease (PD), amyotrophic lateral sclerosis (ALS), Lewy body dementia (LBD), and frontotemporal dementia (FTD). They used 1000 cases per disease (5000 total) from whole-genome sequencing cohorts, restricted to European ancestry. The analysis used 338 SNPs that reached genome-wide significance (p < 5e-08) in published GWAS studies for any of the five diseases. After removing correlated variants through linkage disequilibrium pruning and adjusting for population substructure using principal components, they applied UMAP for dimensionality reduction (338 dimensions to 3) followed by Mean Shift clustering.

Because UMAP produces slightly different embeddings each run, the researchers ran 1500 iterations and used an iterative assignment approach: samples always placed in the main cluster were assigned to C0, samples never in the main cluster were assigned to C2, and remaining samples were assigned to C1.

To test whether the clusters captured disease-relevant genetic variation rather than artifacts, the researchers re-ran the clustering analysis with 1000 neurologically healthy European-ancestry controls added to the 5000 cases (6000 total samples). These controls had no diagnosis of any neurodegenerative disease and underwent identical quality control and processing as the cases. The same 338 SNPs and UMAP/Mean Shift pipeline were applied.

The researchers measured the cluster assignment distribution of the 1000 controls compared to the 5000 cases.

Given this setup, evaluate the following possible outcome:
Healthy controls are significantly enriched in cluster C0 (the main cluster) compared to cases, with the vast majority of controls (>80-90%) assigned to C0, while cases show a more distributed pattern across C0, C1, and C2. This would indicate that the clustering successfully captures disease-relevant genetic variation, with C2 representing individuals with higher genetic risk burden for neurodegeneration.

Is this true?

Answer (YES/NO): NO